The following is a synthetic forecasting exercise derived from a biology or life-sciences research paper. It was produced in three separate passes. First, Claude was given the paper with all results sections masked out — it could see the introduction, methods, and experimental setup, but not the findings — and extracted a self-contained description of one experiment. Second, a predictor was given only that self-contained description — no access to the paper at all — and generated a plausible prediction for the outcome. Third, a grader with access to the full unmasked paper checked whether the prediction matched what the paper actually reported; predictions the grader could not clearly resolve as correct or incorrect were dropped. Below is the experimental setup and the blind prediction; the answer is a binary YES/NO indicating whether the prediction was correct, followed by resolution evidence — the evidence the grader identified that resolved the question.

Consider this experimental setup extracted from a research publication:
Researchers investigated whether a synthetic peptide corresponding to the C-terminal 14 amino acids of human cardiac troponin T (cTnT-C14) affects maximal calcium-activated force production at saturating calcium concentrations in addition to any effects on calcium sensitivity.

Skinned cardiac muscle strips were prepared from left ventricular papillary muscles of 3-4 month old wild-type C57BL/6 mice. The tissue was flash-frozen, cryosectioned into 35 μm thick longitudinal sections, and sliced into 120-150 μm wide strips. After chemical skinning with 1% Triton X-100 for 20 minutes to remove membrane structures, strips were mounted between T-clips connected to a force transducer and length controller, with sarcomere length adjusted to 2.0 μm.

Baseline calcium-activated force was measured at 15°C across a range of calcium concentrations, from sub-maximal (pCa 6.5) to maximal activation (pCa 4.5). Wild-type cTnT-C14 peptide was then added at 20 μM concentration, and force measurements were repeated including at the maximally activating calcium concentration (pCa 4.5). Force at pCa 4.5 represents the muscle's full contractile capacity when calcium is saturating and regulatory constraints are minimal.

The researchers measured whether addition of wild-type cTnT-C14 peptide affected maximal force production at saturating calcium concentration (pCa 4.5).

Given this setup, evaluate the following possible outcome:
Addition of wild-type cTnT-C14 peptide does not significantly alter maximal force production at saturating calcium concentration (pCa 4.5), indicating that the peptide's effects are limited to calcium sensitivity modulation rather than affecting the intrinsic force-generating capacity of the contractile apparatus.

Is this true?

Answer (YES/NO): YES